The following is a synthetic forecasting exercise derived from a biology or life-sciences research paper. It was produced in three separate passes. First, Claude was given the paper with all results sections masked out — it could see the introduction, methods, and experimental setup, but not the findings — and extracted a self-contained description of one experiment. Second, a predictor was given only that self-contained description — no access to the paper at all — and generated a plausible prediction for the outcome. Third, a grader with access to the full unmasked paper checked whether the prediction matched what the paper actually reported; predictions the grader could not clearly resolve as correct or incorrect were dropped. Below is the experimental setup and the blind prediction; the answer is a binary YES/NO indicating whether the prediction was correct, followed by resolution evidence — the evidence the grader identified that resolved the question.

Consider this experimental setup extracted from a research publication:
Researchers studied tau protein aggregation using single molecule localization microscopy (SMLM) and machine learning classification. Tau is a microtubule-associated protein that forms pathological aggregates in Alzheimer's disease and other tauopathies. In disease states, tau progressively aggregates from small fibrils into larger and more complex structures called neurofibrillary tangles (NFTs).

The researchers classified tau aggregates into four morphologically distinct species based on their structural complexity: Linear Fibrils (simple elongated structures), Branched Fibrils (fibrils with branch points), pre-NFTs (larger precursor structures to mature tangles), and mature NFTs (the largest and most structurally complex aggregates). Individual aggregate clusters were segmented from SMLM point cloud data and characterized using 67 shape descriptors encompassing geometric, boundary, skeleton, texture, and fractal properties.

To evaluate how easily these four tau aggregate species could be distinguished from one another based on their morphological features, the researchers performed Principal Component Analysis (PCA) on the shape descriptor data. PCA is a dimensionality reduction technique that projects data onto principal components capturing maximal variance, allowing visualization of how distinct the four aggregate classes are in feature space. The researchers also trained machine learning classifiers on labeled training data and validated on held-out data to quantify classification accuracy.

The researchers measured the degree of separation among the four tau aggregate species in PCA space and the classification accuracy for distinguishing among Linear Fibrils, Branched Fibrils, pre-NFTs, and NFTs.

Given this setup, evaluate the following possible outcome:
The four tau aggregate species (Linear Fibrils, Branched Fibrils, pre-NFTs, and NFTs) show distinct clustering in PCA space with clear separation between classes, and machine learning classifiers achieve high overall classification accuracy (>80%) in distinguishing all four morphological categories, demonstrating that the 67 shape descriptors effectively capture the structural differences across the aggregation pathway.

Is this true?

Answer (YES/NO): NO